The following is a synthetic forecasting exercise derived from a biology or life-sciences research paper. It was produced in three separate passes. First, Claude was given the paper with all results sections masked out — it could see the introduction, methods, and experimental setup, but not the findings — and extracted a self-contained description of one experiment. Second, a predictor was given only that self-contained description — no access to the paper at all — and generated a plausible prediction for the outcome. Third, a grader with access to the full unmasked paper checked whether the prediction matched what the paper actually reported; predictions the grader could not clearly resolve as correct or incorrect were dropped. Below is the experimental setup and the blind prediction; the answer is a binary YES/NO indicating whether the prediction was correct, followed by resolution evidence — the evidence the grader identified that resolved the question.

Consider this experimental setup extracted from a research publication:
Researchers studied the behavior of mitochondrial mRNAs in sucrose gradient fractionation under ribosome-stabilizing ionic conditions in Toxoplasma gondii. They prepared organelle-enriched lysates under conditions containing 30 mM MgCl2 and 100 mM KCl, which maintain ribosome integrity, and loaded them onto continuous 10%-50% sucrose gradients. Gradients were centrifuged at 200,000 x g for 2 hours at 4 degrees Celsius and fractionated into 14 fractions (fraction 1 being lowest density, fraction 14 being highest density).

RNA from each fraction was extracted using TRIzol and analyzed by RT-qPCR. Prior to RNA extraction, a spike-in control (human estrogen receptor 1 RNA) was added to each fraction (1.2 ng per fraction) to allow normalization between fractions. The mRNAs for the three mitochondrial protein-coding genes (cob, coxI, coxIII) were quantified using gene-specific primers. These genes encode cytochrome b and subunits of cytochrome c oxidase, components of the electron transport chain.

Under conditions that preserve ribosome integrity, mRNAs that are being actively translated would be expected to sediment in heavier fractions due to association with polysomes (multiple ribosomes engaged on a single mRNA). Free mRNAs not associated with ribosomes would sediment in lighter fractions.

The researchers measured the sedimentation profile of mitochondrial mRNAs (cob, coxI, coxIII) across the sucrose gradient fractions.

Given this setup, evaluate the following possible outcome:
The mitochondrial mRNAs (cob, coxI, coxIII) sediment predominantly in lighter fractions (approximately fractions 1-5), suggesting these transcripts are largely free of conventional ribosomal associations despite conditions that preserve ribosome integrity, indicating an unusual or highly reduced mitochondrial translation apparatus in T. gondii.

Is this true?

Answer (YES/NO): NO